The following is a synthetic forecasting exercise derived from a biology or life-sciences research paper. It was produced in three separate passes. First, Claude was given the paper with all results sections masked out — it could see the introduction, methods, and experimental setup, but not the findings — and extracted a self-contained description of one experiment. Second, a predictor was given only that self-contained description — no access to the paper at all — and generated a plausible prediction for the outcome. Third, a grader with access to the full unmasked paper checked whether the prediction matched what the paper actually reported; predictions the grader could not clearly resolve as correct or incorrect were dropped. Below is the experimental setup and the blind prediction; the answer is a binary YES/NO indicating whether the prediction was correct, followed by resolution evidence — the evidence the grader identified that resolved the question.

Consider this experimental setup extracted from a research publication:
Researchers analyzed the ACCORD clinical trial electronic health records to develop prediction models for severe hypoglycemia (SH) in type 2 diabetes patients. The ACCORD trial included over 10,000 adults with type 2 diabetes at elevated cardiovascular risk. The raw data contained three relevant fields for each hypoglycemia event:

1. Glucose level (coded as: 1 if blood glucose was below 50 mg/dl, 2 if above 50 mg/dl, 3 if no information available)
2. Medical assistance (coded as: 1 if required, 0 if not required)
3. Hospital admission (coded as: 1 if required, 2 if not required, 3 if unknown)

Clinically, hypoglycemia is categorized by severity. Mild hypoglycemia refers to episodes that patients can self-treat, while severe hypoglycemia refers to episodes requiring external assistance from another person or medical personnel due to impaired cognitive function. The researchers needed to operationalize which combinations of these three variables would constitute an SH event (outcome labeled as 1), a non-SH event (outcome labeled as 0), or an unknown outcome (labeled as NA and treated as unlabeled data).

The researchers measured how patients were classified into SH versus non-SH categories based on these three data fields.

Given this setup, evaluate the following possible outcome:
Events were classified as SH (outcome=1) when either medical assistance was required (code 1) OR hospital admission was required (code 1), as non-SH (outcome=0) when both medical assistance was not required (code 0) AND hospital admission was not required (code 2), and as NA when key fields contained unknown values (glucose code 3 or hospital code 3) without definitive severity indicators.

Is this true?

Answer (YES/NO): NO